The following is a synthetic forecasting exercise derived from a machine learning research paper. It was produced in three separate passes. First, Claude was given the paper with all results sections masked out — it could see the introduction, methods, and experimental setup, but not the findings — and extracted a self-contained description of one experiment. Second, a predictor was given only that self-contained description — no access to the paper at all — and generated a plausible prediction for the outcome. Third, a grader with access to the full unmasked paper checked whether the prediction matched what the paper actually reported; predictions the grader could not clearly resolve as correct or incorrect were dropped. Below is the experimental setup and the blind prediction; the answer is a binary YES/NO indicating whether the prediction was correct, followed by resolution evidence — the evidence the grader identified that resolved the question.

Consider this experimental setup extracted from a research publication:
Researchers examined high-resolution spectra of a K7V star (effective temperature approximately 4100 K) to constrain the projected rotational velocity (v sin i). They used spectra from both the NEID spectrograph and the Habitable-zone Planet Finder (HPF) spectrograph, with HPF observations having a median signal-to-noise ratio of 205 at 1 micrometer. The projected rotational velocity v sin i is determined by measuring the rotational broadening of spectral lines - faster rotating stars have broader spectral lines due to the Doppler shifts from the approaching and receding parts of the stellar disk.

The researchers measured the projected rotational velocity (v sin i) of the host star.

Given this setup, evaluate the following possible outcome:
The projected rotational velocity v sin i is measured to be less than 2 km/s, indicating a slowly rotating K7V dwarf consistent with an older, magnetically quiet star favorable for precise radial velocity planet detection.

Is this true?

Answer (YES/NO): YES